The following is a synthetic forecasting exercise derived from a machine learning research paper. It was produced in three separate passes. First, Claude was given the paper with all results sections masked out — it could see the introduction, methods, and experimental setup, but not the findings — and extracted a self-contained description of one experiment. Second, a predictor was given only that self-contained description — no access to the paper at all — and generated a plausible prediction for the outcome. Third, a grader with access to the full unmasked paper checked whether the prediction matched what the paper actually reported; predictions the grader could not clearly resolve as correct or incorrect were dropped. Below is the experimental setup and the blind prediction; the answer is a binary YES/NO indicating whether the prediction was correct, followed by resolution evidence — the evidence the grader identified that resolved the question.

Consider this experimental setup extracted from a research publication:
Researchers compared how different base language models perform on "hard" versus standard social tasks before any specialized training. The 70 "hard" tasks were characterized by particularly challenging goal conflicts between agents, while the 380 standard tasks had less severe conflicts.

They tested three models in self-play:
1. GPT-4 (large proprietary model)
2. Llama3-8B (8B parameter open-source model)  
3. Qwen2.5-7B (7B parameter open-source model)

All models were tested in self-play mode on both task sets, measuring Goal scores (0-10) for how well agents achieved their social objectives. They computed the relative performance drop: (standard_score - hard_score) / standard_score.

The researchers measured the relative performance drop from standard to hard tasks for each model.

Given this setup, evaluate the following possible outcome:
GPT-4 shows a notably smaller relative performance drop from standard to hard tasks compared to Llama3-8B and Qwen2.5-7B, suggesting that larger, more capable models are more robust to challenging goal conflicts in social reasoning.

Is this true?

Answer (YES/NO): NO